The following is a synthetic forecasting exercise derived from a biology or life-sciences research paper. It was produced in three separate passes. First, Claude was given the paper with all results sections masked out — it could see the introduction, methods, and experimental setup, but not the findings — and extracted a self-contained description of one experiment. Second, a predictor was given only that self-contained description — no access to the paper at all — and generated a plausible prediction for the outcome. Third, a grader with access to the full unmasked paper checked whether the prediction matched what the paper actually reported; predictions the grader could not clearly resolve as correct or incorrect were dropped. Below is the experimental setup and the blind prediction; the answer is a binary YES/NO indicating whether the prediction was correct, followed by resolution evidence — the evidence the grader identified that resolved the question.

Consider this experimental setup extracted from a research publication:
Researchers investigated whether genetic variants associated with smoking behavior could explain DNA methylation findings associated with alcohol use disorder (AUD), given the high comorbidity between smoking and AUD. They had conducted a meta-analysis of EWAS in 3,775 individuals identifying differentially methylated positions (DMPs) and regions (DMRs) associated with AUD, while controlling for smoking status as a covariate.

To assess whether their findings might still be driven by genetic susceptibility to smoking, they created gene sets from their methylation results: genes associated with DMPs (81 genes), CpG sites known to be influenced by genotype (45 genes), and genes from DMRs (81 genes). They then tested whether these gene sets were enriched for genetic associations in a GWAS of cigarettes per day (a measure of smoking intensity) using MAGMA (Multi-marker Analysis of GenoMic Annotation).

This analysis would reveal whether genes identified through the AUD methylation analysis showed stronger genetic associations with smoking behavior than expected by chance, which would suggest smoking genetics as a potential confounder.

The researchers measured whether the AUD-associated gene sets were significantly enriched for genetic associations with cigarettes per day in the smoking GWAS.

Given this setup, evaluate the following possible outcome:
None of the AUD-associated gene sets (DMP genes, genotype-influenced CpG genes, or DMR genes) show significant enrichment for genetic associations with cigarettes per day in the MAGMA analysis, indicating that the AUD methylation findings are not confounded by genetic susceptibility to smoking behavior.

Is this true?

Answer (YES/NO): YES